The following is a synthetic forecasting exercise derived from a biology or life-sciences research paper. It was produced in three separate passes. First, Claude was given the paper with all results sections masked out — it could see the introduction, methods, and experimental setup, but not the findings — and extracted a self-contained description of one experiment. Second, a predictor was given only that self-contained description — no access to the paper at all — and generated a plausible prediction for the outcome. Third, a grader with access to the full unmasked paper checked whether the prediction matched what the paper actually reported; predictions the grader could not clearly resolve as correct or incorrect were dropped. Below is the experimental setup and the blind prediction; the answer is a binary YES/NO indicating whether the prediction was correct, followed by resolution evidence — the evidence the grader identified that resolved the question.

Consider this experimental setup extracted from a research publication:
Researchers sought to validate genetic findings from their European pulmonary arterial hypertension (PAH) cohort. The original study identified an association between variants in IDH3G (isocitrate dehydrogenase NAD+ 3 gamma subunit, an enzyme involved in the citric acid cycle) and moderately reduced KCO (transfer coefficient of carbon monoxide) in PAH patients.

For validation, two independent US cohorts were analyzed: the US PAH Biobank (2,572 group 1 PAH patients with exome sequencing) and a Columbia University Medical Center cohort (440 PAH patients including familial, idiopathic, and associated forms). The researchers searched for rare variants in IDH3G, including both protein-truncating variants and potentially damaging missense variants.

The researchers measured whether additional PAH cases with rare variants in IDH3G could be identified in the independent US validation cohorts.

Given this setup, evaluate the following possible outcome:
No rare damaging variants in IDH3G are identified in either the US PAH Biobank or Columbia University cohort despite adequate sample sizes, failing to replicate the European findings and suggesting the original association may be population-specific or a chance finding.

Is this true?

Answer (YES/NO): NO